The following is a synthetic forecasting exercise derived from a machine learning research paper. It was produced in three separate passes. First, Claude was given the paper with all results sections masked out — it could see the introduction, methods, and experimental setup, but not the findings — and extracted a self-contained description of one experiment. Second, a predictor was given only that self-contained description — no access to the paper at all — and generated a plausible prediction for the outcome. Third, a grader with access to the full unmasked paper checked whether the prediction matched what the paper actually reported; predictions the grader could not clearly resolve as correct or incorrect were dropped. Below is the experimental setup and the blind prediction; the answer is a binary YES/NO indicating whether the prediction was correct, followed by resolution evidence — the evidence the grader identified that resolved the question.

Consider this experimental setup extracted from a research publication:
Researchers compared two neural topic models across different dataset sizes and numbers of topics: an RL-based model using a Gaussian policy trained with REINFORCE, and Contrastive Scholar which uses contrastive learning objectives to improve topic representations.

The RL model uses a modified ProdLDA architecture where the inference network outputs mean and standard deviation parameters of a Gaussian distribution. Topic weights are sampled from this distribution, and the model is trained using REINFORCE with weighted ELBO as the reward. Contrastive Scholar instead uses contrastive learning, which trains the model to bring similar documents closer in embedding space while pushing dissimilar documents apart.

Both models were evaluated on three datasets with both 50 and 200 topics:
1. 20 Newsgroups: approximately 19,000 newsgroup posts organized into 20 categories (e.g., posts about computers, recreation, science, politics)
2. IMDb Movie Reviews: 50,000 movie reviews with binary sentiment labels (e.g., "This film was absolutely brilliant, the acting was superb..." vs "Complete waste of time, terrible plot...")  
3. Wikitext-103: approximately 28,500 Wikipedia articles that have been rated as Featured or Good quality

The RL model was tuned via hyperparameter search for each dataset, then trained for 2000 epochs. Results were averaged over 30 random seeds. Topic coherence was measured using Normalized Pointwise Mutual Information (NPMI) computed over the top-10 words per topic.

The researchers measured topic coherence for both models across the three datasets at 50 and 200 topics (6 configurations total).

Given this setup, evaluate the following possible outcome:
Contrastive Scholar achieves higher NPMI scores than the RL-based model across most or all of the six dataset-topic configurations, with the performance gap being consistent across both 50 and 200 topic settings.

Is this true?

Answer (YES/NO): NO